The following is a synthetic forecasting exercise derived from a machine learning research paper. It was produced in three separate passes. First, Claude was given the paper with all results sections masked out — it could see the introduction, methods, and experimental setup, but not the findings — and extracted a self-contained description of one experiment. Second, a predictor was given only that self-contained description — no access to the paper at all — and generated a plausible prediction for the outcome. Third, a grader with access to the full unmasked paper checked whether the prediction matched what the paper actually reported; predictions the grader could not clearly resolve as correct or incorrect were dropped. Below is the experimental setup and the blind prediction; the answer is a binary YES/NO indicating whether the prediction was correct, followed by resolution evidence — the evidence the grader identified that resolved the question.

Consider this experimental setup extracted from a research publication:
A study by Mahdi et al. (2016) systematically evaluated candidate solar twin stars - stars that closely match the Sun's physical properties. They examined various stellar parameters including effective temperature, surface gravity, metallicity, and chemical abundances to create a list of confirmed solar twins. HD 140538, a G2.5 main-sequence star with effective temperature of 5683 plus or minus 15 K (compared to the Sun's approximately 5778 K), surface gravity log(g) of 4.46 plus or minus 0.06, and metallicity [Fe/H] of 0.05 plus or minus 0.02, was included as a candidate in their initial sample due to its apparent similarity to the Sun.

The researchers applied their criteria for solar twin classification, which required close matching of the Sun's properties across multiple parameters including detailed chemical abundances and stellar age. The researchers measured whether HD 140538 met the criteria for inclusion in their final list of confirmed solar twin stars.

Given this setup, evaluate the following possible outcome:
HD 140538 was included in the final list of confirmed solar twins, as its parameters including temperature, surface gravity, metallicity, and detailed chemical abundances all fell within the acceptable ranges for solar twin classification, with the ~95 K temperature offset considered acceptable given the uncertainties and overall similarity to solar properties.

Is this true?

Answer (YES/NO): NO